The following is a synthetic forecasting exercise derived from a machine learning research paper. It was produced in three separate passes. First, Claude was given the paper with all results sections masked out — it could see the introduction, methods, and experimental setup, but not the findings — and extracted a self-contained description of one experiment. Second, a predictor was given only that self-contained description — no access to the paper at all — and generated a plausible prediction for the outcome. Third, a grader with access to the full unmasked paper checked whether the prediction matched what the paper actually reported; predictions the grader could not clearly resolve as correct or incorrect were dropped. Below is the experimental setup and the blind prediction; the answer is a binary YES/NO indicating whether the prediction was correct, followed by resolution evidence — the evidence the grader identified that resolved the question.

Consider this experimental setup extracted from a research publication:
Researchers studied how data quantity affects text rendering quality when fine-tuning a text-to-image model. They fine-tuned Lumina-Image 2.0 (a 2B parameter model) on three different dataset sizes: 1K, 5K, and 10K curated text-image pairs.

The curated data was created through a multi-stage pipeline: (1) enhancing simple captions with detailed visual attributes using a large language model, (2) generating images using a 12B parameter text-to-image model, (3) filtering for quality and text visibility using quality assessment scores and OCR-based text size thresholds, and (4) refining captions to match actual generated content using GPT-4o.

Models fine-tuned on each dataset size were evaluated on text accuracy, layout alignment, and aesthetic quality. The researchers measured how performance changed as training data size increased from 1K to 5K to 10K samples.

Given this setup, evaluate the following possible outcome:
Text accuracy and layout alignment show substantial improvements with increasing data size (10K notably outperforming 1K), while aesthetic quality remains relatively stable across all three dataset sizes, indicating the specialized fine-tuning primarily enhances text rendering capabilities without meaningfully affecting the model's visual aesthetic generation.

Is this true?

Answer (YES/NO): NO